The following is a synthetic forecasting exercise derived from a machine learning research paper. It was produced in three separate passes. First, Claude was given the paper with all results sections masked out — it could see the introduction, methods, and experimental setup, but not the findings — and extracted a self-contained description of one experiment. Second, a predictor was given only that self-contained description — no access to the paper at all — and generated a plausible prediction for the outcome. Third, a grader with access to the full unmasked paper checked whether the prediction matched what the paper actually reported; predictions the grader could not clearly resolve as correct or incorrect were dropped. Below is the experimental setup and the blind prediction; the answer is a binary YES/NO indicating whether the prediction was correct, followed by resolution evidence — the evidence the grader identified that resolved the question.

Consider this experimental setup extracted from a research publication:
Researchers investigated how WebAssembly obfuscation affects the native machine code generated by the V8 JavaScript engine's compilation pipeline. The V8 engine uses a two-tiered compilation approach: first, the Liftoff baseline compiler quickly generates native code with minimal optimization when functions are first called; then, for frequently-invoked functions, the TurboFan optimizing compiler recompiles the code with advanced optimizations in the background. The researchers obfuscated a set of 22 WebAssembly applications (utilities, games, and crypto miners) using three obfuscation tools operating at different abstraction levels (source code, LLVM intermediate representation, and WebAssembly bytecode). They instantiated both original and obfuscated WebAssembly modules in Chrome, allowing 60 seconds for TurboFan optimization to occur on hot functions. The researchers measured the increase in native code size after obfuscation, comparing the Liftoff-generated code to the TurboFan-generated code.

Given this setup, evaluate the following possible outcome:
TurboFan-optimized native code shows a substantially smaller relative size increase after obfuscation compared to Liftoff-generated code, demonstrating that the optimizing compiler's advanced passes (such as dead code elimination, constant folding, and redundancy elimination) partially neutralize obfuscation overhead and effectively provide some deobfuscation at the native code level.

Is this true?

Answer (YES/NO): NO